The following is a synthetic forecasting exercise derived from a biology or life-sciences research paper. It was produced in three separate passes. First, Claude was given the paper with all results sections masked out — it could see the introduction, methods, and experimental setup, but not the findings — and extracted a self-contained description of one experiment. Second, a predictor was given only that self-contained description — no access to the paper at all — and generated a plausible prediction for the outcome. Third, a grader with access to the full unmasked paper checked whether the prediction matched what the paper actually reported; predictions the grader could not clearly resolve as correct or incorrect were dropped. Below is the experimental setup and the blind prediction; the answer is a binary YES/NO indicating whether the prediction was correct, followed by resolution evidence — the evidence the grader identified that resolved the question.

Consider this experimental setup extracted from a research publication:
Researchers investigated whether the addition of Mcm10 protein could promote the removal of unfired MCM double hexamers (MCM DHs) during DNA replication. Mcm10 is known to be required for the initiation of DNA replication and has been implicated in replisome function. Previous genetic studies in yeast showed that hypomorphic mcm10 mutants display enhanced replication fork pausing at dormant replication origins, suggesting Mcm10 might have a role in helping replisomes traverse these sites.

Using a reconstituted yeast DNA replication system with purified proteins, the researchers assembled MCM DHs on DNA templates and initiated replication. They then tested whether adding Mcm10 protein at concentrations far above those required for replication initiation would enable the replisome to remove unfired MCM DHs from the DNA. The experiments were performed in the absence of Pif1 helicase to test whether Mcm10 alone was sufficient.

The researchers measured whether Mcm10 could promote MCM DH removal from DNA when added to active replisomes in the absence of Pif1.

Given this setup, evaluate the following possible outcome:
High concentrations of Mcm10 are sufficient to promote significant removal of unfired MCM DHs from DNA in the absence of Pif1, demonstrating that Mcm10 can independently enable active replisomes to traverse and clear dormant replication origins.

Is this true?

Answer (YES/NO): NO